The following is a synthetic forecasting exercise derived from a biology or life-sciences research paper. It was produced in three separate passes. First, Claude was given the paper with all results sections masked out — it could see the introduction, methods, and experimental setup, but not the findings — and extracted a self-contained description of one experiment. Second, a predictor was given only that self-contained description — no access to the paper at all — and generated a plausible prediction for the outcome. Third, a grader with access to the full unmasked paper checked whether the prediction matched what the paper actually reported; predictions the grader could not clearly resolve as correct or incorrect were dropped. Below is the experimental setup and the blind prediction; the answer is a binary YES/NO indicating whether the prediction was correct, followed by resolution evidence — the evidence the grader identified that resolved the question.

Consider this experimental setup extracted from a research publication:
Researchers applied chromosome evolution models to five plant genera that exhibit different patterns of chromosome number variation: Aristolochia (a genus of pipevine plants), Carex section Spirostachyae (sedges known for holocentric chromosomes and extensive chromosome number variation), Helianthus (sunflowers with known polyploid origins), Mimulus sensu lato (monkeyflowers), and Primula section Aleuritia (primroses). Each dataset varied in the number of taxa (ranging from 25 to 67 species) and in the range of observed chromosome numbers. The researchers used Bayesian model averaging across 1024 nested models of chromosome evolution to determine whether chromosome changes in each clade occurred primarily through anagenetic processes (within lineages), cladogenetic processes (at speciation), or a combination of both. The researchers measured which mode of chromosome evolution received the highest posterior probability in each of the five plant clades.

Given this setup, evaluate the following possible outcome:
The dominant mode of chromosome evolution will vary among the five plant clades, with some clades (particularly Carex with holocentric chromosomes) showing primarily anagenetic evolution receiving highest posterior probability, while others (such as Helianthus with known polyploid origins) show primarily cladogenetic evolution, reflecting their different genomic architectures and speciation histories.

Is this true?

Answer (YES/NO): NO